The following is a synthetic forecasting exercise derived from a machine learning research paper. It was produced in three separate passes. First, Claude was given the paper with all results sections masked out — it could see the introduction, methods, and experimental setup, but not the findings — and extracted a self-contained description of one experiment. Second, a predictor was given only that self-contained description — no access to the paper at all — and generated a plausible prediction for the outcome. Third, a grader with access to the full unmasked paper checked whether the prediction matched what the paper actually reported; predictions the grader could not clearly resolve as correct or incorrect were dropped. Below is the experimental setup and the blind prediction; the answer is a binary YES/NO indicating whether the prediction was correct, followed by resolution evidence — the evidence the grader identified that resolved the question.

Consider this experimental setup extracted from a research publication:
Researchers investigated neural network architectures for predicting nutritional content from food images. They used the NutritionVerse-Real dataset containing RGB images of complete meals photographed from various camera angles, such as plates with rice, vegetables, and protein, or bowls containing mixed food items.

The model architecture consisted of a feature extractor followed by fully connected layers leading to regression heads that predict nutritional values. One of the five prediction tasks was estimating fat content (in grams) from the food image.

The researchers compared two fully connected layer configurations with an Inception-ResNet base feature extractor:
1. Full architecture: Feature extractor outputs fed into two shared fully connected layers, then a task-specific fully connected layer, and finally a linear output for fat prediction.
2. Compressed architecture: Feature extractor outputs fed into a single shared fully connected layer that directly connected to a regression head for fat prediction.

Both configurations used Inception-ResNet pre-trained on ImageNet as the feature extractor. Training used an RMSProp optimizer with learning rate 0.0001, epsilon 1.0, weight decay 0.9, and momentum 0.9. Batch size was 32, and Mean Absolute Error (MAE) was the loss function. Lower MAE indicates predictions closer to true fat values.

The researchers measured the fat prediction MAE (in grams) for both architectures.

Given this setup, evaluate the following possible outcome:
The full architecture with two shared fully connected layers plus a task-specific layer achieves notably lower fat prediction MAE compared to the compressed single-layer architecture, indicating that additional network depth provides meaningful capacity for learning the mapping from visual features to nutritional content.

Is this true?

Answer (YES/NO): NO